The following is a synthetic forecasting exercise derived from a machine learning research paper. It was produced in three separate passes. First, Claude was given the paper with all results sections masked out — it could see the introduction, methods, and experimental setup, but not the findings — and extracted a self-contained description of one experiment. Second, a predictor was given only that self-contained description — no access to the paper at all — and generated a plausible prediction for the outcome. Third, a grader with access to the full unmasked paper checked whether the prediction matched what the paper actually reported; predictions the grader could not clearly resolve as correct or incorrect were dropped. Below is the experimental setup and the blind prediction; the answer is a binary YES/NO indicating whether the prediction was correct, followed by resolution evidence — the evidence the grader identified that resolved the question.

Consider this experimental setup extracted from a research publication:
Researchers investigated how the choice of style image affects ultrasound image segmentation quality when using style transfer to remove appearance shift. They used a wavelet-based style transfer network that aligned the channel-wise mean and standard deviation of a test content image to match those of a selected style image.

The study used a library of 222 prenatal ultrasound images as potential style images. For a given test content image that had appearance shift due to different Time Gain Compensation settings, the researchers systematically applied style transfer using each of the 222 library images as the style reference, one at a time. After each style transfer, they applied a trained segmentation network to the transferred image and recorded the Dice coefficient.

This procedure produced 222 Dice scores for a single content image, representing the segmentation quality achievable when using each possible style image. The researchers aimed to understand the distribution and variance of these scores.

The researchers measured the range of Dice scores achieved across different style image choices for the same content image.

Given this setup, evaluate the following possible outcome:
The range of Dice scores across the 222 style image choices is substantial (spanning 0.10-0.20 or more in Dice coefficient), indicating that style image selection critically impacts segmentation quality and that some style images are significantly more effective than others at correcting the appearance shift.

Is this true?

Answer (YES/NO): NO